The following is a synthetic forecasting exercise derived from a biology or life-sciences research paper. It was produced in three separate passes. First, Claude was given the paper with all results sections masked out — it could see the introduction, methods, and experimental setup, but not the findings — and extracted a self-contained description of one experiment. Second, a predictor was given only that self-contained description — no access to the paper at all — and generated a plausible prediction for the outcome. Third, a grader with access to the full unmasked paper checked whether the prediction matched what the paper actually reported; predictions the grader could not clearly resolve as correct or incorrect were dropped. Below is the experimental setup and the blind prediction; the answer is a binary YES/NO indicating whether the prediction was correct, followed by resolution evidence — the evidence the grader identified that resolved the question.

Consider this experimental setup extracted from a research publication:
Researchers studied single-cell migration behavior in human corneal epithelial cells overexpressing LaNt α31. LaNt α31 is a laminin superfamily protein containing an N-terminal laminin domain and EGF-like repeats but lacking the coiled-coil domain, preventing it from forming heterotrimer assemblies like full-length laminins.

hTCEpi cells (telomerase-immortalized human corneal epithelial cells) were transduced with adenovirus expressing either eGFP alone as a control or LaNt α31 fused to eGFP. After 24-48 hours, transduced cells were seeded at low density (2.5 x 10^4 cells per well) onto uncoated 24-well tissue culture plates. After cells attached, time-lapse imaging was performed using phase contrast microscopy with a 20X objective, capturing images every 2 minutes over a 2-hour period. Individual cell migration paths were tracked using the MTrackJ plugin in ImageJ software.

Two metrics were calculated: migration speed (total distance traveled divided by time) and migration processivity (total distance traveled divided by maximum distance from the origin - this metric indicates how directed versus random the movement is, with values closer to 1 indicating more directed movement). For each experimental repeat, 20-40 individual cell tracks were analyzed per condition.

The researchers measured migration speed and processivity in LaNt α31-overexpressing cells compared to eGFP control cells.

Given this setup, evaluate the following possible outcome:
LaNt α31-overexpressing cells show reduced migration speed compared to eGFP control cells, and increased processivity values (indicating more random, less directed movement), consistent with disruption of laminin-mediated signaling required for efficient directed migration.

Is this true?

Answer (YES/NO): NO